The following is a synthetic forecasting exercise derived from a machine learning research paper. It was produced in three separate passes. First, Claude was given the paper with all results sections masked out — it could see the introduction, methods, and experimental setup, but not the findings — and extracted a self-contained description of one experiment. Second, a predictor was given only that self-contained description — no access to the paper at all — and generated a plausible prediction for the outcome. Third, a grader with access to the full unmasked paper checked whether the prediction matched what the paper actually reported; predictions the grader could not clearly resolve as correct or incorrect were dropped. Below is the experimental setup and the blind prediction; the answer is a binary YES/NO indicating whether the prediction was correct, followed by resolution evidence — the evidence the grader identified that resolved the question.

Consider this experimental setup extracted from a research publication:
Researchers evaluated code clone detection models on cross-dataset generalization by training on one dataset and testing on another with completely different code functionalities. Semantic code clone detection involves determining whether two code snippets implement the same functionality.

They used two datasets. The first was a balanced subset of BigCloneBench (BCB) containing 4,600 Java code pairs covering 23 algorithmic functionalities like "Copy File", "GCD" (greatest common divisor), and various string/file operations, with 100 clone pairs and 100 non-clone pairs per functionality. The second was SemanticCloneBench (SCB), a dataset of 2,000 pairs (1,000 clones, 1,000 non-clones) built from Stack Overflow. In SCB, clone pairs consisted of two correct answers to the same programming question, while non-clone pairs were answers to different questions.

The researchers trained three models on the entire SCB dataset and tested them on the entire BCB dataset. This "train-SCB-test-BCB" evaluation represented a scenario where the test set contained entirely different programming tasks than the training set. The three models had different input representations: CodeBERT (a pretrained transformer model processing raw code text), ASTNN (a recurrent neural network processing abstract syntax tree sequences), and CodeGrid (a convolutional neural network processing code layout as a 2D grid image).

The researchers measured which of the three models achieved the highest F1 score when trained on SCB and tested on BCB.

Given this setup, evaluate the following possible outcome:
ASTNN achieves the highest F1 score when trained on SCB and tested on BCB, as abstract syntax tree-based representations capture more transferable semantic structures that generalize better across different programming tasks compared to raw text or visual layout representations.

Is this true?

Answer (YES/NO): NO